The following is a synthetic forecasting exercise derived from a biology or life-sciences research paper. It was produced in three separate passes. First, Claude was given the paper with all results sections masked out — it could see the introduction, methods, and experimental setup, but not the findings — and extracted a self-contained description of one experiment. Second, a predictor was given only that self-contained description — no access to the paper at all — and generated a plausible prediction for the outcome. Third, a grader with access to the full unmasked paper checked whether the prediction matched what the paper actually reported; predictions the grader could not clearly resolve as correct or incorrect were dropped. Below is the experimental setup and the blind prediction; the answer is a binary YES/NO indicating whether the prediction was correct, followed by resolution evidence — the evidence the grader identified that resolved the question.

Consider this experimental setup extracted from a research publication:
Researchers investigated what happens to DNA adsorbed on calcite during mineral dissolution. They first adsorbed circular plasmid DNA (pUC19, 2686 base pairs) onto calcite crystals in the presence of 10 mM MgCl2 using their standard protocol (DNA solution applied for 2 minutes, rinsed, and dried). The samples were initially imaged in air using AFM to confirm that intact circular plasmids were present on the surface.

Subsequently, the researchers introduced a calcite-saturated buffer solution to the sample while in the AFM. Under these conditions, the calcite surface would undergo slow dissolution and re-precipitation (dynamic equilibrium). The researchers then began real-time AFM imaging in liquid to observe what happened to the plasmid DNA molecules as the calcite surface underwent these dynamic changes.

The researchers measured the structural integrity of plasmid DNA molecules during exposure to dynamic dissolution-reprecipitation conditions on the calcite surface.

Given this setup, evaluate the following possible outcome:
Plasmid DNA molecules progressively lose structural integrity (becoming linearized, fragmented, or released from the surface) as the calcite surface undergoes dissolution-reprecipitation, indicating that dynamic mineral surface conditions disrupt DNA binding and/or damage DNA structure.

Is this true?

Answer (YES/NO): YES